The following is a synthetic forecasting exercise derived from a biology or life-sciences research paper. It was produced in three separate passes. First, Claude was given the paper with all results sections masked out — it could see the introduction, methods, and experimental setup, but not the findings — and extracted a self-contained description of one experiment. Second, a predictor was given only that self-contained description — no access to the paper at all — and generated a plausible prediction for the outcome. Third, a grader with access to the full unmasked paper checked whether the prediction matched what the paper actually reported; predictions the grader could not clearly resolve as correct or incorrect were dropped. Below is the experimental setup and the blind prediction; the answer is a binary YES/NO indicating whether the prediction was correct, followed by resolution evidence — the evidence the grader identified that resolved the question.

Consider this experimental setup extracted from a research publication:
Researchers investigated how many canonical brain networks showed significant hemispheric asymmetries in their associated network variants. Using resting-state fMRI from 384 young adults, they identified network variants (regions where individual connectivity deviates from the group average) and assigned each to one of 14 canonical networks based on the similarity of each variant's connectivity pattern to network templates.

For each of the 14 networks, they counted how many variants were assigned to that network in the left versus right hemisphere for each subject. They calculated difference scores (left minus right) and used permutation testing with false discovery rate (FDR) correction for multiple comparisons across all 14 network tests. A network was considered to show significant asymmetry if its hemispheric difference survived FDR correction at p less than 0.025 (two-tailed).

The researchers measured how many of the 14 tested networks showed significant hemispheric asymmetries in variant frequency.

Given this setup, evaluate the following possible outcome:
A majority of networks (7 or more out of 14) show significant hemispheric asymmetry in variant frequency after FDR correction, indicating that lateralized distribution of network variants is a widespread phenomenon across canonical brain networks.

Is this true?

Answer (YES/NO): YES